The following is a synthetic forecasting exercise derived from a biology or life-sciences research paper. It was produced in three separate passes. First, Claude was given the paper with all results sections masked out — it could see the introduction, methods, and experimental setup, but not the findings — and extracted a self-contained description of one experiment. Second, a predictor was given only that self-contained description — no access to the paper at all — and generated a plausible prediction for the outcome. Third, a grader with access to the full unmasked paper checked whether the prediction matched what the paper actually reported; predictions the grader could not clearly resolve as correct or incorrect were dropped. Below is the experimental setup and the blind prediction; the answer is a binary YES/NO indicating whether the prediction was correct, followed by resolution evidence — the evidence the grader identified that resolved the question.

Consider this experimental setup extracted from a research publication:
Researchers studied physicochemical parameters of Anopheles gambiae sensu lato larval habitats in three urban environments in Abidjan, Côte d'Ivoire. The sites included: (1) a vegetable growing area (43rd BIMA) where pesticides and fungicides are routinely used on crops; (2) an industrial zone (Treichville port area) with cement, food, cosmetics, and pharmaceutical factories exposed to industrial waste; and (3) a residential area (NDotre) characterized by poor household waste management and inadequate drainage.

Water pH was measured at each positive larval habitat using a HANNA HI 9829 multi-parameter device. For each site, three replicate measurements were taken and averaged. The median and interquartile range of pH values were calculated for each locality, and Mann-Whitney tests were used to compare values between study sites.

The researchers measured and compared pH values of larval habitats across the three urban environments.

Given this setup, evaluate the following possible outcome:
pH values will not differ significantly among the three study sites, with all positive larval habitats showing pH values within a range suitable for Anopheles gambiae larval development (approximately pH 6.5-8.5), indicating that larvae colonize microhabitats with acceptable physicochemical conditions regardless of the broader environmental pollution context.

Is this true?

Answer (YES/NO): NO